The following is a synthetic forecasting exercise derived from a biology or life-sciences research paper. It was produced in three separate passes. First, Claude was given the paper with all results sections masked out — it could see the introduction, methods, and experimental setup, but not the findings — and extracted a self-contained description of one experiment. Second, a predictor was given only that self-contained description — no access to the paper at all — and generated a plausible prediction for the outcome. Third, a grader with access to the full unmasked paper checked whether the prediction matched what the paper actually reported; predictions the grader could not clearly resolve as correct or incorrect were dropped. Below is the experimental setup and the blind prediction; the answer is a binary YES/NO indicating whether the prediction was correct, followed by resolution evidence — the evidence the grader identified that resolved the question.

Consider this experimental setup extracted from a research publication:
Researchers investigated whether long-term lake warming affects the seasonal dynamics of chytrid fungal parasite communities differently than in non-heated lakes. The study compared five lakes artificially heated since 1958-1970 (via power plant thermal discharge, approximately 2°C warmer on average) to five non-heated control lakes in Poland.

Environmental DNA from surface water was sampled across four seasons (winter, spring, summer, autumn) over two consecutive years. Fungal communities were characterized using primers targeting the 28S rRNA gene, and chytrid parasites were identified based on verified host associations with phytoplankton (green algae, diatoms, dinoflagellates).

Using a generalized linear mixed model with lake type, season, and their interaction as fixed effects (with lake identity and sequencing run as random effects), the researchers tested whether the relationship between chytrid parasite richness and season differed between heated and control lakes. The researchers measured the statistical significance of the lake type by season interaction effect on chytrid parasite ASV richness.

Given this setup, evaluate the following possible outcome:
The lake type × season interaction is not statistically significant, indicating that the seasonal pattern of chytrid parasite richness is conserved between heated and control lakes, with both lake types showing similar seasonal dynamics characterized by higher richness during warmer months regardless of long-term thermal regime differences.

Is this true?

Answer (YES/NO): NO